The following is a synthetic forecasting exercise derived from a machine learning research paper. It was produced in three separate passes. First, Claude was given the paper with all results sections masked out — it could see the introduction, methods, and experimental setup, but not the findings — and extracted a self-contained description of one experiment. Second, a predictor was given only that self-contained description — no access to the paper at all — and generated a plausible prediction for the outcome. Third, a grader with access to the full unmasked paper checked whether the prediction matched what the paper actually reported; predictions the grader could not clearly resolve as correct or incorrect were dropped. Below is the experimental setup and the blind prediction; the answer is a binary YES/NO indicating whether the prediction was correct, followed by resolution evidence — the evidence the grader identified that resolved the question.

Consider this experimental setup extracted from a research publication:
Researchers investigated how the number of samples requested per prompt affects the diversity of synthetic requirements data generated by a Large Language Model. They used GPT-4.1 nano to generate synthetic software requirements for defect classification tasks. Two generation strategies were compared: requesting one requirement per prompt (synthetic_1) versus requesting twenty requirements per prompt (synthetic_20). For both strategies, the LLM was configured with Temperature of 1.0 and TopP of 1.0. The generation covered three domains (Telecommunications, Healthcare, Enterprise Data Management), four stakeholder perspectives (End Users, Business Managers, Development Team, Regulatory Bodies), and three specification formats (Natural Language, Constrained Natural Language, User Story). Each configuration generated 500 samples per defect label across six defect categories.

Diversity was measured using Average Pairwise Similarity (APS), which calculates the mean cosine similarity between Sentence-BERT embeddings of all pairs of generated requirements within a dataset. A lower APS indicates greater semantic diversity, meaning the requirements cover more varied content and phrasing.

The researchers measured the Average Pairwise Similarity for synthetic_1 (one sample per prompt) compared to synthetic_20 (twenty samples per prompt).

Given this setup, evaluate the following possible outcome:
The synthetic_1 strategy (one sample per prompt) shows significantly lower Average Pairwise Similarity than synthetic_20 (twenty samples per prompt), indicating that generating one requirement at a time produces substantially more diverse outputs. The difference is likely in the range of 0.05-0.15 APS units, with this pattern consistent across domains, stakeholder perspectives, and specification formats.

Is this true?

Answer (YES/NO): NO